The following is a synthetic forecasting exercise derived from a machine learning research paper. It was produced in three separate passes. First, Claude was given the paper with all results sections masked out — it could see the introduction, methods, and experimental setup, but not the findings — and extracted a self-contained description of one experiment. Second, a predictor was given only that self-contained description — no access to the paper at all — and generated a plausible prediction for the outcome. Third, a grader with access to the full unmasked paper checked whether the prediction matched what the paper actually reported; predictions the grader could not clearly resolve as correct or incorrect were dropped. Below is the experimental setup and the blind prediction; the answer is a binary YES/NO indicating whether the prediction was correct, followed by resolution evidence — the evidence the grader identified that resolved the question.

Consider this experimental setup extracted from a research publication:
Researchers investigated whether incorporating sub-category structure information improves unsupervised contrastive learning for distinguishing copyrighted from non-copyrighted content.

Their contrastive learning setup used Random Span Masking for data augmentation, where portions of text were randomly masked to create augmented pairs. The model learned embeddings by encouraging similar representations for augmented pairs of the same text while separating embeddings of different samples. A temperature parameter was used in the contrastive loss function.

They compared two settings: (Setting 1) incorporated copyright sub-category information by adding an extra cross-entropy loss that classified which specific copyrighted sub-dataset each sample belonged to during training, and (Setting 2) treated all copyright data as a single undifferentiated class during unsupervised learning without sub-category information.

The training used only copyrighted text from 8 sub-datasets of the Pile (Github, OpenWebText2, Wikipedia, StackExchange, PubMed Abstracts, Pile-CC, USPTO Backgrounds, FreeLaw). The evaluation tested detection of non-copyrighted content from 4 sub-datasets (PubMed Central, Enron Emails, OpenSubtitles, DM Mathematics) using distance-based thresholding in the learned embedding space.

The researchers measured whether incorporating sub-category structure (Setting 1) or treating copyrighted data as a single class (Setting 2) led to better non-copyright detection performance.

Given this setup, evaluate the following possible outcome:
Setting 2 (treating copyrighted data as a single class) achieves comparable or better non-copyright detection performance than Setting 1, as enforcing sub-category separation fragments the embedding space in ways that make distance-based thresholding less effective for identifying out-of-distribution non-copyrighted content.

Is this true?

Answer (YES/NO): NO